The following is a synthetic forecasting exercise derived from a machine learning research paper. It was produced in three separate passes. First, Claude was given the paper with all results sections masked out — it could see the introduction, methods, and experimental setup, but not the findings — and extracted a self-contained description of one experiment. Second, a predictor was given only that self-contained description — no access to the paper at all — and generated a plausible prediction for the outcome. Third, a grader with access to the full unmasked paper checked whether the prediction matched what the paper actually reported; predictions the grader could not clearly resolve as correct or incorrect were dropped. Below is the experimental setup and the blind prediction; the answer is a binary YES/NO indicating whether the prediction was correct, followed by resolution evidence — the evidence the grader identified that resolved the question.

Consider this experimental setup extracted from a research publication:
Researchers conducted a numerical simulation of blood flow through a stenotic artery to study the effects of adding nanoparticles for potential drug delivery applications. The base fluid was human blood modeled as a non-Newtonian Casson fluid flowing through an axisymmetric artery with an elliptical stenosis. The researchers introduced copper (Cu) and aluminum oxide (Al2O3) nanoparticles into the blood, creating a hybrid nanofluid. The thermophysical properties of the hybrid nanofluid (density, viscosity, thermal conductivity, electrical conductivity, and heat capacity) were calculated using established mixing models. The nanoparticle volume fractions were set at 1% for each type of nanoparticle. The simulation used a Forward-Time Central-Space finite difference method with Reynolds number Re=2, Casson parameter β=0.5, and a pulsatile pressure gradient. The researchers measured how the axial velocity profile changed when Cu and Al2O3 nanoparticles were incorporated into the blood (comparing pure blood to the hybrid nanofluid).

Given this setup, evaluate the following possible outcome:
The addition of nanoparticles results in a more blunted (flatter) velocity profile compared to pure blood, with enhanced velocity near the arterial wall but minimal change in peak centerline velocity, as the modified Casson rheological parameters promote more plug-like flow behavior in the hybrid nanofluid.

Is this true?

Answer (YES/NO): NO